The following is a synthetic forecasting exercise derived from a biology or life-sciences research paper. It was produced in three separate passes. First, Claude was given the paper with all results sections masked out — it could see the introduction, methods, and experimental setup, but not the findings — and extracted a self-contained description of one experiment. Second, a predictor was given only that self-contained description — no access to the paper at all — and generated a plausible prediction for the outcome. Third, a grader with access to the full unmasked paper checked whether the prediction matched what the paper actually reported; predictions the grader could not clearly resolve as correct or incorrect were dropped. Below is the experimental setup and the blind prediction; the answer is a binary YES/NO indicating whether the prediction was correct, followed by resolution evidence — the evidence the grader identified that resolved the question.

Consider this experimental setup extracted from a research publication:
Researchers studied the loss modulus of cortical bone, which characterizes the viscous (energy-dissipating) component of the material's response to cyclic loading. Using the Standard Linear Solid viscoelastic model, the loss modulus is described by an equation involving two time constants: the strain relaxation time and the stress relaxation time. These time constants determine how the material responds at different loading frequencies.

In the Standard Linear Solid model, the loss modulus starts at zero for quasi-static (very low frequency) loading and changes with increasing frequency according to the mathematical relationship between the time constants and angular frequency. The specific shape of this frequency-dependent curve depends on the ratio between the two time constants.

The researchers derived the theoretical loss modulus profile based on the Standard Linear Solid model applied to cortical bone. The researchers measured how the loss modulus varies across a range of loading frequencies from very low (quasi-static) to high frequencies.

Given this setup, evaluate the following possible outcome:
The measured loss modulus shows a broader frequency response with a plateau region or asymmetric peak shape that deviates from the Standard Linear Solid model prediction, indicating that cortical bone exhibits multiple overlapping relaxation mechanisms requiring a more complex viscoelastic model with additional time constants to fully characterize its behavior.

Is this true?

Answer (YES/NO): NO